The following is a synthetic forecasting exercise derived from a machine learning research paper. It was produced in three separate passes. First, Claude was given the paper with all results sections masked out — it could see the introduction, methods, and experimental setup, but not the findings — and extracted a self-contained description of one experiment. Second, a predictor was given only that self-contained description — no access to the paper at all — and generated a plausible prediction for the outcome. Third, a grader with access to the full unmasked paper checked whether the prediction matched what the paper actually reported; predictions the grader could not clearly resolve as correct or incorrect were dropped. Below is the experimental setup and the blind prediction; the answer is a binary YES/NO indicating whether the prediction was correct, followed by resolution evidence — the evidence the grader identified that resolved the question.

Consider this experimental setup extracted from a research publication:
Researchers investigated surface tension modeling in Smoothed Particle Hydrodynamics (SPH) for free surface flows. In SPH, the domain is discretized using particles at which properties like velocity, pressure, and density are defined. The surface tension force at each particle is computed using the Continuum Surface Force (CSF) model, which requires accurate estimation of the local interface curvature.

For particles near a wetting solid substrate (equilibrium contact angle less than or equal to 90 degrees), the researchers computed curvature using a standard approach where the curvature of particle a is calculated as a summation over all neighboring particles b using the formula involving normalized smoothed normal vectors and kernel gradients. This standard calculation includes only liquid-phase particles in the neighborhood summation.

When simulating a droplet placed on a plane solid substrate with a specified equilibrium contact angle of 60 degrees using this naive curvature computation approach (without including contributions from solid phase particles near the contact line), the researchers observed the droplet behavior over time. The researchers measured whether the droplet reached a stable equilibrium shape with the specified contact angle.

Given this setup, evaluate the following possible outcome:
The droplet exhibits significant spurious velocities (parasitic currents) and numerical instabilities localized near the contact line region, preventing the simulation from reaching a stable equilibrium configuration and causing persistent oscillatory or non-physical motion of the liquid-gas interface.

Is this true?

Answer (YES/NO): NO